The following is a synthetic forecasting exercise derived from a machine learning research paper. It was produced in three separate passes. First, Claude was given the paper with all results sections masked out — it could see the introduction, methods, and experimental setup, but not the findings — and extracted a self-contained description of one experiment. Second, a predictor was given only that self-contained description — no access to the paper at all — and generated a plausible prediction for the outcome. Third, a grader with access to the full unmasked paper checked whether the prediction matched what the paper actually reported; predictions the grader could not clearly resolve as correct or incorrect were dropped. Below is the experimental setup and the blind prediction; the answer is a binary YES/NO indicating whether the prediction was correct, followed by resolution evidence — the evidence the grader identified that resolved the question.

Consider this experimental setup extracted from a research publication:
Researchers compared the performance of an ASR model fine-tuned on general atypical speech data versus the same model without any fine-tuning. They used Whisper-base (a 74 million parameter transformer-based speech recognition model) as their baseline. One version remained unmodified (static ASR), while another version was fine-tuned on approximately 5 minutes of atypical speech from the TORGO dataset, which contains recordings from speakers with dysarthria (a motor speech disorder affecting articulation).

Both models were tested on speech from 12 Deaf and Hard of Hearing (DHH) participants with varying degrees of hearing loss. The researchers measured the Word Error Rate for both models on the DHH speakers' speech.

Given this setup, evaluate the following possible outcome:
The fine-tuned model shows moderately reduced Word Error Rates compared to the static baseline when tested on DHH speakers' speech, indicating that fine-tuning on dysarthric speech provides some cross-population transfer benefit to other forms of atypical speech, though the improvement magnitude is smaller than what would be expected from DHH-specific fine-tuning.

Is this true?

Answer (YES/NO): NO